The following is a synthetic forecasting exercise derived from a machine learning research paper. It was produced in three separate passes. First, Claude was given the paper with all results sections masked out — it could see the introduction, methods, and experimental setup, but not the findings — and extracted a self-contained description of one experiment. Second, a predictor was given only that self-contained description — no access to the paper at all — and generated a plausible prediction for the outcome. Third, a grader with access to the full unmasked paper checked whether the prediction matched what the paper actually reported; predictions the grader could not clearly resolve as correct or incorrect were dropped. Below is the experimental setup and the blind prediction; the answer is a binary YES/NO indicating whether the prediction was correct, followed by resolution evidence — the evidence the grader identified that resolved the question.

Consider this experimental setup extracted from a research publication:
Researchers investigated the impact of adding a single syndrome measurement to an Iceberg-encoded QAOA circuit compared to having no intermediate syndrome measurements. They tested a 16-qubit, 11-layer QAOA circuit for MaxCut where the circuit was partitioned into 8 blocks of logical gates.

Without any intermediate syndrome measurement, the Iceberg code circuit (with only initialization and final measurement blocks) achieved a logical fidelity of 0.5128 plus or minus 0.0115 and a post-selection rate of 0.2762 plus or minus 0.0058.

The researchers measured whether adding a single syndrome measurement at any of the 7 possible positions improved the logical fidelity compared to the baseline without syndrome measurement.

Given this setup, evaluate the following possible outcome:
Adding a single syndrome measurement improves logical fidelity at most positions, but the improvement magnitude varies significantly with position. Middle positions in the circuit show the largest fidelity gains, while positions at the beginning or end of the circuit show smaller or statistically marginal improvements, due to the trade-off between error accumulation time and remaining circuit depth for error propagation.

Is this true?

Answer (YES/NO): NO